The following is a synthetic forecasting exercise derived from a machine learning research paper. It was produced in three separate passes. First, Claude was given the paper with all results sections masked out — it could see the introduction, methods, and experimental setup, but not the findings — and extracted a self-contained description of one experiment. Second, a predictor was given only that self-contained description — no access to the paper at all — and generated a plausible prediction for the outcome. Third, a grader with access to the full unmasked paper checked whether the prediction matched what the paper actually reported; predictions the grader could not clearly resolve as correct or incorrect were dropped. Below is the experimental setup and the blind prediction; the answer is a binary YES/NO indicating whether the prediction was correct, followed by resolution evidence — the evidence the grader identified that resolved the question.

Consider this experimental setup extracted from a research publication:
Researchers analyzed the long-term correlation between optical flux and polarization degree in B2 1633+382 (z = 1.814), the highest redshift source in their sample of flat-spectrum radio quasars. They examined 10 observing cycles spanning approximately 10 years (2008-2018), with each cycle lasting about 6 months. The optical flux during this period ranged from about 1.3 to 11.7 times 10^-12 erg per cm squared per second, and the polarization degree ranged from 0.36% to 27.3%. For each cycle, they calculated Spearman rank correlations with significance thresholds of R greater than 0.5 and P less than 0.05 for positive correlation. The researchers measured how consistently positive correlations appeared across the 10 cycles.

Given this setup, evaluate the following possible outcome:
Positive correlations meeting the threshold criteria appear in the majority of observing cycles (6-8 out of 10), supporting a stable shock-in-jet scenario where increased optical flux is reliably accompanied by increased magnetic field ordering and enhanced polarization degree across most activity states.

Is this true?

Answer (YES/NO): YES